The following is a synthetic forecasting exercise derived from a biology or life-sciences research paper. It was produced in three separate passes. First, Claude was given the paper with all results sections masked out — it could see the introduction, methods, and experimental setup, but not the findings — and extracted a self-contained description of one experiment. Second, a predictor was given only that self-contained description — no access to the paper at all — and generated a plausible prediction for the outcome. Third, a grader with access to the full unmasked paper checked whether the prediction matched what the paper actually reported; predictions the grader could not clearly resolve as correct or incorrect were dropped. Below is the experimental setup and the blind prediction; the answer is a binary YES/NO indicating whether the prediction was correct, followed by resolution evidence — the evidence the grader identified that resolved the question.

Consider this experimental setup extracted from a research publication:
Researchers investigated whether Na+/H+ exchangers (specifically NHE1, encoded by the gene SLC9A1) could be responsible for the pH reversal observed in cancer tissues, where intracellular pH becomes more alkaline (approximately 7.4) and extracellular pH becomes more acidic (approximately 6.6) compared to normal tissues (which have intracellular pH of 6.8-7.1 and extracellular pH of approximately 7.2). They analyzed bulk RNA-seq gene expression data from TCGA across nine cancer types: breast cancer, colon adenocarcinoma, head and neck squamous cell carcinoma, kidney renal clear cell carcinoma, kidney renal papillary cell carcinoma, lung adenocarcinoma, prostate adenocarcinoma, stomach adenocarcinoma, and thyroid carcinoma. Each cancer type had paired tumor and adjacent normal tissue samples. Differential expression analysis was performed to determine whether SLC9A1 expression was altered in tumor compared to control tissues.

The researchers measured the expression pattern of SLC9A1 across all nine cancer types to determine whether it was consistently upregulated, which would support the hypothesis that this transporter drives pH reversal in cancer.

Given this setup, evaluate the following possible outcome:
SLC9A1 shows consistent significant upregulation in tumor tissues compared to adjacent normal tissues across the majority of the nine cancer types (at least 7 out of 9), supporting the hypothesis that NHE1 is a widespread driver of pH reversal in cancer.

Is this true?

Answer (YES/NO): NO